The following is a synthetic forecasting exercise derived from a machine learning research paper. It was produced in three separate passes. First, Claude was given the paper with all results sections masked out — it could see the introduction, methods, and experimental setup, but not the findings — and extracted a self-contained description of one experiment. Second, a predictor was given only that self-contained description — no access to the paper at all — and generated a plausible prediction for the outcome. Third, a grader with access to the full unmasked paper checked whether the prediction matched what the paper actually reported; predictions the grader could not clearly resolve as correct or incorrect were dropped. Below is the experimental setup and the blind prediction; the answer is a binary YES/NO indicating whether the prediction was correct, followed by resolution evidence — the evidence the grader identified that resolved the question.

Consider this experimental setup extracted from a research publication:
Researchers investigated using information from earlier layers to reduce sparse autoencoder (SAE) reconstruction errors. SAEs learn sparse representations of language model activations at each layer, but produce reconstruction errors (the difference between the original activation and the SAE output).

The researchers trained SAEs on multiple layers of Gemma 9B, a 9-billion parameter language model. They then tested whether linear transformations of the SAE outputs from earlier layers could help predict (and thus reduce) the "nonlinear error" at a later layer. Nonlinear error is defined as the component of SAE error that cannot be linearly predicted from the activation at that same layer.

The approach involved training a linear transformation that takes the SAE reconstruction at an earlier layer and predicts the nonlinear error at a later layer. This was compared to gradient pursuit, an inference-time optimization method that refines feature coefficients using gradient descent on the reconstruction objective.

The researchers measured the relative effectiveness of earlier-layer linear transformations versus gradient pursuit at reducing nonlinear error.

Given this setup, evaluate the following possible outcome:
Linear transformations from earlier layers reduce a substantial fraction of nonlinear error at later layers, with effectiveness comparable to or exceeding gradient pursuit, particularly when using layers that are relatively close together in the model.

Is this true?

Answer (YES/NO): NO